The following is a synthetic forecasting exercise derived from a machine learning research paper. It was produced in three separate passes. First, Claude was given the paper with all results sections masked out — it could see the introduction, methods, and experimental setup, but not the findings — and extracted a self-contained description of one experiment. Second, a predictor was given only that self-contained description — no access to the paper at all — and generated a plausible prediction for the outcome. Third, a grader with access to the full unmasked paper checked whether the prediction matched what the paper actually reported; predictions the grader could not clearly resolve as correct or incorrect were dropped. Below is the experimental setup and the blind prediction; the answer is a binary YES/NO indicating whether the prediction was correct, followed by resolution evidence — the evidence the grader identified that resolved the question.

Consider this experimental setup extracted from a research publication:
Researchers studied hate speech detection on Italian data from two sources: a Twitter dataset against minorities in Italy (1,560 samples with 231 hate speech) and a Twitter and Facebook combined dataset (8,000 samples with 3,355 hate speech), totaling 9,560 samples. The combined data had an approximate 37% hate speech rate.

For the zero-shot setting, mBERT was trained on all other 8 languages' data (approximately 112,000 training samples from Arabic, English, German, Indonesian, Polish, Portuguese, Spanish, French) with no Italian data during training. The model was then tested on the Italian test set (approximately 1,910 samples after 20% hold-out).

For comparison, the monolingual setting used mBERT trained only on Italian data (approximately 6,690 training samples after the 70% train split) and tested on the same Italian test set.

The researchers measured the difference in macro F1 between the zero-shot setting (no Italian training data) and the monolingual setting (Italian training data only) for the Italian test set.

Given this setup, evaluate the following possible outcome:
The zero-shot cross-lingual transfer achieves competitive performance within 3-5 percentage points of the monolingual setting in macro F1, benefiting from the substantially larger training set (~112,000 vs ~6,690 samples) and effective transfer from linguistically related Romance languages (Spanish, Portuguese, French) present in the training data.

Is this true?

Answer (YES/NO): NO